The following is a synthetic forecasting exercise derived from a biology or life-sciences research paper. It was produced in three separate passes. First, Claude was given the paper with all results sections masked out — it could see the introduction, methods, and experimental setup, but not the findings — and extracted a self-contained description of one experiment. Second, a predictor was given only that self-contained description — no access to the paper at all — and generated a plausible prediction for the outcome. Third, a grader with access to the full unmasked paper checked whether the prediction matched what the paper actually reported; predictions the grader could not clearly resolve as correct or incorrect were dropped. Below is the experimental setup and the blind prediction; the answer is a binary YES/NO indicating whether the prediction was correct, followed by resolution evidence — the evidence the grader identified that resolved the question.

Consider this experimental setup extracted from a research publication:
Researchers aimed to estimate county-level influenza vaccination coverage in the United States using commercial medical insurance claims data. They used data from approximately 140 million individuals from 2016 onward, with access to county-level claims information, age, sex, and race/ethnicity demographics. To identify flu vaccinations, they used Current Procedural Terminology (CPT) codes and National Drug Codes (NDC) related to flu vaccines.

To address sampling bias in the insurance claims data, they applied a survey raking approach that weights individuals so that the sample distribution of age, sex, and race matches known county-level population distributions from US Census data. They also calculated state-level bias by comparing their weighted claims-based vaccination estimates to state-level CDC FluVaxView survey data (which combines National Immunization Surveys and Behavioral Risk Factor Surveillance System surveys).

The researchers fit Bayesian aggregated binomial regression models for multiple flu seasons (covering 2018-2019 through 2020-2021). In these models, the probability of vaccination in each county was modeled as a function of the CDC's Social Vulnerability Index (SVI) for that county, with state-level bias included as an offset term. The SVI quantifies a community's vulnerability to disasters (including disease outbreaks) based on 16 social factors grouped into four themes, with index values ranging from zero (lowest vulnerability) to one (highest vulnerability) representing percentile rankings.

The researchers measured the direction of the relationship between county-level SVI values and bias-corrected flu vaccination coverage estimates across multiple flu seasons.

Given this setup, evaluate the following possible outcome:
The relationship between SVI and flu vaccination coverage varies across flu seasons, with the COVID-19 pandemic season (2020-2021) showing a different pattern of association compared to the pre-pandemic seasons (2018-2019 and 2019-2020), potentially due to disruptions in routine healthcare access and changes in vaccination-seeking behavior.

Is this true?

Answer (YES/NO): NO